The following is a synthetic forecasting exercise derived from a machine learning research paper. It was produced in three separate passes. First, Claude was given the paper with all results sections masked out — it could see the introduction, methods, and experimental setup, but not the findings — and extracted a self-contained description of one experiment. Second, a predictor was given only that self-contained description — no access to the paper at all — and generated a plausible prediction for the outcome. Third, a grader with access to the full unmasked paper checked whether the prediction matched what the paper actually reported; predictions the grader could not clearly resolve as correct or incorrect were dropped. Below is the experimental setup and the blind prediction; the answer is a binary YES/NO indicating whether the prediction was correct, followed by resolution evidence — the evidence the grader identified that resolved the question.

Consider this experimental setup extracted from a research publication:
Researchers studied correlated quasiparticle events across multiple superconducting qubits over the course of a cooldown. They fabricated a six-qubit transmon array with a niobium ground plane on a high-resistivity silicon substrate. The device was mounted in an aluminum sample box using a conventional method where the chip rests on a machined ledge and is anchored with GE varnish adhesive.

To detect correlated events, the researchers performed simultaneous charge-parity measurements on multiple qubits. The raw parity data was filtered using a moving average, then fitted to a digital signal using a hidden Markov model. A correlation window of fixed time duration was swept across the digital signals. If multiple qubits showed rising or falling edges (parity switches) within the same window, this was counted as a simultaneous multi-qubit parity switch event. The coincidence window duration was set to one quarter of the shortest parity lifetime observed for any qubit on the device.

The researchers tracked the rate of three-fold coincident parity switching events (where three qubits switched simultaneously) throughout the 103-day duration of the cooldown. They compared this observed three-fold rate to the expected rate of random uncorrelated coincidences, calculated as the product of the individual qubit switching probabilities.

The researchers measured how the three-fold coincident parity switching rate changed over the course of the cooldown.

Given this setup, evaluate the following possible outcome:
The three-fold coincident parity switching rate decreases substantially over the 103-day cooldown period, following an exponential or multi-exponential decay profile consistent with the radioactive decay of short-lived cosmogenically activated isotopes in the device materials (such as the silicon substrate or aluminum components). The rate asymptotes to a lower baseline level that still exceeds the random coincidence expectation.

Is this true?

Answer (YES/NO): NO